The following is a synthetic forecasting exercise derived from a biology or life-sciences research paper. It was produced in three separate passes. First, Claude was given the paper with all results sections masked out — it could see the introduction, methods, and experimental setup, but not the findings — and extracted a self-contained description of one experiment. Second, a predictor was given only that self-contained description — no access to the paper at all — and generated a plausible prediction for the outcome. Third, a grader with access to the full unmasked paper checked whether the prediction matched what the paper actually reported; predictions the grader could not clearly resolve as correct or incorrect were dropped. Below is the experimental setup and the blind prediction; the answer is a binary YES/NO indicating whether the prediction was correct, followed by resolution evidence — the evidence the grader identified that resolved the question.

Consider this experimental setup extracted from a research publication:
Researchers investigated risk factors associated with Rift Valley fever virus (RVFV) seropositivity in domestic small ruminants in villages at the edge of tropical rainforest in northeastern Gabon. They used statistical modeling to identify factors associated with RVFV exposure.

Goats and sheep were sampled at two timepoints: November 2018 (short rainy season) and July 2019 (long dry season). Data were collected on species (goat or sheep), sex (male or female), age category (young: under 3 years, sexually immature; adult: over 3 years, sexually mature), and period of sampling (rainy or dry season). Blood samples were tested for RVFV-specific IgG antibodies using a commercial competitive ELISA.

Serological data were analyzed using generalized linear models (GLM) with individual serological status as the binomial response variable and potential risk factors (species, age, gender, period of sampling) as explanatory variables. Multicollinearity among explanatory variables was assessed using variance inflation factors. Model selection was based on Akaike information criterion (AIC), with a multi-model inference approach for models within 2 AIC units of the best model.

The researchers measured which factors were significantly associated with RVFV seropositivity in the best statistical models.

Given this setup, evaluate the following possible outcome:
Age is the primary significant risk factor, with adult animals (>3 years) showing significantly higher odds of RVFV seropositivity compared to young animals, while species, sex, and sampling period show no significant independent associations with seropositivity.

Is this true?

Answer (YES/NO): NO